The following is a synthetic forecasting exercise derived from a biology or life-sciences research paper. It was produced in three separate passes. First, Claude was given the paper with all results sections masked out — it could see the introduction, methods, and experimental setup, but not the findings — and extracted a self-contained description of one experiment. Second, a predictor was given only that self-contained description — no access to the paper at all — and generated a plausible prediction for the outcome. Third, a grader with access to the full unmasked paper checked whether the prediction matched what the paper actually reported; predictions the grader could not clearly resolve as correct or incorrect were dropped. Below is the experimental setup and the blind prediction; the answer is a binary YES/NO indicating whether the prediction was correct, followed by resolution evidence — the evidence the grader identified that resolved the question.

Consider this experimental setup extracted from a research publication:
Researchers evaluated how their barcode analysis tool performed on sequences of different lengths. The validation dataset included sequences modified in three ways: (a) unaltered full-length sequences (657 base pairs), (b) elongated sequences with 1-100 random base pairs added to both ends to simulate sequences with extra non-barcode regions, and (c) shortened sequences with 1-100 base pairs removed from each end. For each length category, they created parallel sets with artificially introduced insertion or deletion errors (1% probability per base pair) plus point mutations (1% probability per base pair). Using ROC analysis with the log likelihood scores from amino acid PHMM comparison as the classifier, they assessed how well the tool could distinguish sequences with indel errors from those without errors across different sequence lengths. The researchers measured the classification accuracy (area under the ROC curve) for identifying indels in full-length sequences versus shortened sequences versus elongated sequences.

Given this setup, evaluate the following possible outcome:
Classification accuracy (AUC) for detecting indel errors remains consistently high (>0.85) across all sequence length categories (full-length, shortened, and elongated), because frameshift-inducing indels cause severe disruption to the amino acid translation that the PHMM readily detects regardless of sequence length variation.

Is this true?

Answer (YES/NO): YES